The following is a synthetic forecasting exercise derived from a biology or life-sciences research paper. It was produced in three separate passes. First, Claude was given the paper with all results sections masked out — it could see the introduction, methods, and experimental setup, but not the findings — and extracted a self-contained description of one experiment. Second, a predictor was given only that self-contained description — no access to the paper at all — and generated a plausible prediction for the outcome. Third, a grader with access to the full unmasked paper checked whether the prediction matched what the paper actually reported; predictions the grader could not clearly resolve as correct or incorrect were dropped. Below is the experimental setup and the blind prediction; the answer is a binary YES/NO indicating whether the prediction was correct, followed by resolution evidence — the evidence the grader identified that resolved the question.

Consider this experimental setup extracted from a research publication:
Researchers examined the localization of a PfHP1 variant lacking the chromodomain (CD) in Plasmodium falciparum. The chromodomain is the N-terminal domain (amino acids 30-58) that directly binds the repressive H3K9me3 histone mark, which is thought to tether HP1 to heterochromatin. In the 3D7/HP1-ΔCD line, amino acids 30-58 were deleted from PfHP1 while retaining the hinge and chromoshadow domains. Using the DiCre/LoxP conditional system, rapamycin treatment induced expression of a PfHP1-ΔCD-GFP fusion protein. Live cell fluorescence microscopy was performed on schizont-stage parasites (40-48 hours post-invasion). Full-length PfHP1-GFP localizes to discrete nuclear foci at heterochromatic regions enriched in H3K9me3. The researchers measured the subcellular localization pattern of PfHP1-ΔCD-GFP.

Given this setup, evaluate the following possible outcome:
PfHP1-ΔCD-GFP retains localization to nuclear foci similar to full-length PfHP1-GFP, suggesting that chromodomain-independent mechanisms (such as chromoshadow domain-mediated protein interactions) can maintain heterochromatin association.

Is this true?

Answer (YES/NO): NO